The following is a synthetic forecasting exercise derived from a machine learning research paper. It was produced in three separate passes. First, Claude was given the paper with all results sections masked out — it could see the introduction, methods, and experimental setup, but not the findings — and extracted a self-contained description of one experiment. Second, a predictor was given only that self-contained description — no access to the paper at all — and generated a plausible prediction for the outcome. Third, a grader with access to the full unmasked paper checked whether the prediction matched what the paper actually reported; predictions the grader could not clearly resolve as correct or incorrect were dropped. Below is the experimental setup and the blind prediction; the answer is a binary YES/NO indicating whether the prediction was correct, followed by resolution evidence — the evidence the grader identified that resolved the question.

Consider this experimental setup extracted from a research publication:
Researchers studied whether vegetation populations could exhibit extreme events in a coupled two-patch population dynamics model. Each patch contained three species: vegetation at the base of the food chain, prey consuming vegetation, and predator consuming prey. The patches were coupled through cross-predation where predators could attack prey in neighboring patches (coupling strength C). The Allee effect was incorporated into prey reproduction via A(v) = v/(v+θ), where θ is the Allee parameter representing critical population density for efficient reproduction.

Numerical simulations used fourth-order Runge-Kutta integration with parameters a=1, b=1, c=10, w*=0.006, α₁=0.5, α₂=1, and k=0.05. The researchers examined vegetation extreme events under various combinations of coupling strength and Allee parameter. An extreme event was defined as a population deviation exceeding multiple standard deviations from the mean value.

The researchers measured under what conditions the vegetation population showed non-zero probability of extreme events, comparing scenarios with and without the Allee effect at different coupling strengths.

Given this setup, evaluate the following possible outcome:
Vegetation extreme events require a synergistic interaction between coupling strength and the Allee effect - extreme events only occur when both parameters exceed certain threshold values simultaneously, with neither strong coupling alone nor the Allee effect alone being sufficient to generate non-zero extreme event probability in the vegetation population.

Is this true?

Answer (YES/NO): YES